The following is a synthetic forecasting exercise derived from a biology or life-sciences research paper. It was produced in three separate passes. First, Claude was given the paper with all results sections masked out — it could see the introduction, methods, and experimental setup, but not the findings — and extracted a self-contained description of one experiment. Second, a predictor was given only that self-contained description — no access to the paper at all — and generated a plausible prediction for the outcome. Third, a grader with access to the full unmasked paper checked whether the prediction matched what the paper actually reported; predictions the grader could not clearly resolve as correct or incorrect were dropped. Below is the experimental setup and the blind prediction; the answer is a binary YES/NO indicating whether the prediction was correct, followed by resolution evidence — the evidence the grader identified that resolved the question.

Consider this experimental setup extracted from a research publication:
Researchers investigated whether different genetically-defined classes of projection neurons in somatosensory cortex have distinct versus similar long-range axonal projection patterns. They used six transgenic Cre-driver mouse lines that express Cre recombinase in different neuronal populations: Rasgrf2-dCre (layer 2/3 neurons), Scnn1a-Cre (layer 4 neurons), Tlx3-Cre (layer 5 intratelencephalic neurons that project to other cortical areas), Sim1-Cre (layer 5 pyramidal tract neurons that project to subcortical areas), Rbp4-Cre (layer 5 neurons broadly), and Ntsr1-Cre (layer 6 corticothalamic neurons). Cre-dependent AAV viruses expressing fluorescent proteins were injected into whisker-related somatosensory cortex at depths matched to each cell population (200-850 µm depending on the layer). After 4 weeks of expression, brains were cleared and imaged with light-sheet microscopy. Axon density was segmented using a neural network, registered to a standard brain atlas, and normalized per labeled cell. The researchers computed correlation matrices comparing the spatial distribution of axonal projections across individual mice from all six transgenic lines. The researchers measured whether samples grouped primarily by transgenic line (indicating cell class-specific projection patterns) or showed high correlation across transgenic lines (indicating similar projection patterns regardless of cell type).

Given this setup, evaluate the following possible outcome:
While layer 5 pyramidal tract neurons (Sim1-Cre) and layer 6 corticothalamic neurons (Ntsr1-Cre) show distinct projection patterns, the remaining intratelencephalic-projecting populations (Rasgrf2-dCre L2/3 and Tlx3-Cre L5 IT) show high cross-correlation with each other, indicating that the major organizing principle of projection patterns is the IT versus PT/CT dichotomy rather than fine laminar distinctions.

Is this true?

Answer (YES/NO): NO